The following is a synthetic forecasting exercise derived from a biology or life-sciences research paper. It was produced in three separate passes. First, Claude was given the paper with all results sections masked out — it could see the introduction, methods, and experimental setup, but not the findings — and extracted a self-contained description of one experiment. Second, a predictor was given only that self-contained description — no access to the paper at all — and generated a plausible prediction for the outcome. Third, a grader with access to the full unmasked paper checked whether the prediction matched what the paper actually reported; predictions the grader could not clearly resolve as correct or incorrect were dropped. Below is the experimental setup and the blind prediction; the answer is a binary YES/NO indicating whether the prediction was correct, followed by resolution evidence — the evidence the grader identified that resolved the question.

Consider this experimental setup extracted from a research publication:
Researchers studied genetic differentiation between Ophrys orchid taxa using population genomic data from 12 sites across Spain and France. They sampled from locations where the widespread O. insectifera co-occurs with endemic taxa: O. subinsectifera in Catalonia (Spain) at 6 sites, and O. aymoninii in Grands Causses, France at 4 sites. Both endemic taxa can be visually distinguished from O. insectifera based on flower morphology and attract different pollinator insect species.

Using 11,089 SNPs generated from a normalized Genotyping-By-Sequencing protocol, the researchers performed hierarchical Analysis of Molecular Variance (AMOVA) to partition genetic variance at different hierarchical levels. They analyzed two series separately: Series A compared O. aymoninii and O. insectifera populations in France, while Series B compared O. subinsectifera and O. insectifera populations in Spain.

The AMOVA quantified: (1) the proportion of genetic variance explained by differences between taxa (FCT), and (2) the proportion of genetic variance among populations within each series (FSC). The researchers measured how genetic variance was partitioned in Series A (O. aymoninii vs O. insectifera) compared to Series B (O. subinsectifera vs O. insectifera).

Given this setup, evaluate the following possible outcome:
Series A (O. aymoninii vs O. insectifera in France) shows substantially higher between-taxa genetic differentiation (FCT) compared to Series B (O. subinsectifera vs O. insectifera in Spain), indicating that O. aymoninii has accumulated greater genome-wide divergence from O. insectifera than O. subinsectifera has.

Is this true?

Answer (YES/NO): YES